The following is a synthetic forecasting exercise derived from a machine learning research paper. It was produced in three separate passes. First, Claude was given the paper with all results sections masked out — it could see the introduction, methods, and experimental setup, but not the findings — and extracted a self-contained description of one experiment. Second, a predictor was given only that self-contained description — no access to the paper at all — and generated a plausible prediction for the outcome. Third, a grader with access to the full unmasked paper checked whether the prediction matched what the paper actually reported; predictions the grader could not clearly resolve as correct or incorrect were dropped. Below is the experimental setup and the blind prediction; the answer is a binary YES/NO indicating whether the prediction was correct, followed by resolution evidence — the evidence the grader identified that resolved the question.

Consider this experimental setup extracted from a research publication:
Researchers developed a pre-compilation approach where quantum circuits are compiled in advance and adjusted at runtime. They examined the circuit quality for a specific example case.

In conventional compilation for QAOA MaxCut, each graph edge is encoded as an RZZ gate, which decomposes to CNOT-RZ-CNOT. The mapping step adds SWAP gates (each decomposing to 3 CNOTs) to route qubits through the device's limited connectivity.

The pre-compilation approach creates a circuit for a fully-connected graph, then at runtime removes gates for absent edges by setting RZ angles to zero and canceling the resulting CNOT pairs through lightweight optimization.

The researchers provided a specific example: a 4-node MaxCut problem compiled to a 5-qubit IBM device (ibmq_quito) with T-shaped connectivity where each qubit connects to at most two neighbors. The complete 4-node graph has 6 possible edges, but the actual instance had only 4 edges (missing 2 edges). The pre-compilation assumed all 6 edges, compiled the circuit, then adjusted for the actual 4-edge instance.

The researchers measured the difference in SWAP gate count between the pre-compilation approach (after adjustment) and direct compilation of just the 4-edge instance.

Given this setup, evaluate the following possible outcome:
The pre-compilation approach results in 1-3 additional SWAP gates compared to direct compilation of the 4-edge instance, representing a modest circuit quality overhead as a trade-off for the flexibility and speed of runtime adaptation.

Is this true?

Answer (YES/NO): YES